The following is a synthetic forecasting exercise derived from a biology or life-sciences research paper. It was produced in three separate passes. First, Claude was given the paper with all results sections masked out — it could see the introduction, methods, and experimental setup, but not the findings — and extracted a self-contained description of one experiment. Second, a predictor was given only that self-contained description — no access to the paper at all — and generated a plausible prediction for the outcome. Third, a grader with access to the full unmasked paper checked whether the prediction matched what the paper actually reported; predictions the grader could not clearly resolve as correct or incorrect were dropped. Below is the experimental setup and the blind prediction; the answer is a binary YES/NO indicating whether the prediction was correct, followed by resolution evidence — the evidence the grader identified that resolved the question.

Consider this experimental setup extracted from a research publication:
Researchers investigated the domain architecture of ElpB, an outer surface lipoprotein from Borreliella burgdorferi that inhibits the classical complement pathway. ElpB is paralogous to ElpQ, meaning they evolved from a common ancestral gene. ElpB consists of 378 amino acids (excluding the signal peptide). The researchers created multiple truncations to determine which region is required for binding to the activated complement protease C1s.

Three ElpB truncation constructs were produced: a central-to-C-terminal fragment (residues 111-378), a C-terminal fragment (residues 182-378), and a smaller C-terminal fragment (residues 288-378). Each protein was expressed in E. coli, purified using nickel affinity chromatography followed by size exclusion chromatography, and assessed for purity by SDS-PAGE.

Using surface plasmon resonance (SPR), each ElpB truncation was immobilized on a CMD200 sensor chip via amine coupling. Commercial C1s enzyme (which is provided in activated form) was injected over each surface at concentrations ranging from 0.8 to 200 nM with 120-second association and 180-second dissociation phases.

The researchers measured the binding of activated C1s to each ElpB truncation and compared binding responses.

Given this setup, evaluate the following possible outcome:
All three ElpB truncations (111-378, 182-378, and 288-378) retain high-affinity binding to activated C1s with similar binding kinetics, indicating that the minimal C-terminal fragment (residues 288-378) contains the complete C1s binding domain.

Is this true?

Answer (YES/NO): NO